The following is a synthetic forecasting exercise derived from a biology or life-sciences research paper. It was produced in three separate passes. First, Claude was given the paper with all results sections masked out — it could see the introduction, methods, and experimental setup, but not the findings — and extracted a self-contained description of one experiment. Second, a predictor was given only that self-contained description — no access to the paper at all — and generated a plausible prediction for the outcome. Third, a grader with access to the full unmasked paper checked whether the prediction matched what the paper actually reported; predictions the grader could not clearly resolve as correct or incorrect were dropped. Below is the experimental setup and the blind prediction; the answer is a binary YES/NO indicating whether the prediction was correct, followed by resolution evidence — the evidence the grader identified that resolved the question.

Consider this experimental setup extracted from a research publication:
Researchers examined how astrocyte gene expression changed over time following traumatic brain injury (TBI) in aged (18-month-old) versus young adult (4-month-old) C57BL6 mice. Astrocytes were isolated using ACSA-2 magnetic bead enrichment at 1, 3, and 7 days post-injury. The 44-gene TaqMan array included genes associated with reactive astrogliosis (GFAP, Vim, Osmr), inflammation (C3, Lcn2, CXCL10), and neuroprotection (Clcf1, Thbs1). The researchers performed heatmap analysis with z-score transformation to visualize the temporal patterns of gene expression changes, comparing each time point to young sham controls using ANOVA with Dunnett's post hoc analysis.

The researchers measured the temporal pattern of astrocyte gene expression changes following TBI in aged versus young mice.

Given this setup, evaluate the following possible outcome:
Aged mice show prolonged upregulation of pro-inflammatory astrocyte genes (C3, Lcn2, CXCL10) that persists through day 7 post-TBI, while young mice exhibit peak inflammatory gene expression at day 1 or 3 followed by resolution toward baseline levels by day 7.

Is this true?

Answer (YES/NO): NO